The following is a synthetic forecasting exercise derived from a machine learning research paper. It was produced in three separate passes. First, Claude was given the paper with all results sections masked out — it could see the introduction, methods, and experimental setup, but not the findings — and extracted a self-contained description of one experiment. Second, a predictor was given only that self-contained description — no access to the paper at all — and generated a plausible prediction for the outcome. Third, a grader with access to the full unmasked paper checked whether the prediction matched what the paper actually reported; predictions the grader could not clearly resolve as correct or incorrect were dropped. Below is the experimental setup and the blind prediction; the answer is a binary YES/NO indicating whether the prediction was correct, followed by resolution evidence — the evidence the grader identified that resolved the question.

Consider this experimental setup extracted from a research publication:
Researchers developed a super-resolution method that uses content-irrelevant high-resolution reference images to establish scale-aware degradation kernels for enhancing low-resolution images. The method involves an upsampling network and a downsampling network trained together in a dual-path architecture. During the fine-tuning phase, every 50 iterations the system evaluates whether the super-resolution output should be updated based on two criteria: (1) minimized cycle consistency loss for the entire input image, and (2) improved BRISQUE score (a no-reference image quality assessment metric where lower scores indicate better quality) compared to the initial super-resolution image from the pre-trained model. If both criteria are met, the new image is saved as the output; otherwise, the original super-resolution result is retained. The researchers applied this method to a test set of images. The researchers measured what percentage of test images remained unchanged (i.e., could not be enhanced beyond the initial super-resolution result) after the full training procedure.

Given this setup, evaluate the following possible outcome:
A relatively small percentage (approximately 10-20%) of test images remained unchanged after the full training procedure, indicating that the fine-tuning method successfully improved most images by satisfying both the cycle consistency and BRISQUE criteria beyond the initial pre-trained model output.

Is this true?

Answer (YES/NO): NO